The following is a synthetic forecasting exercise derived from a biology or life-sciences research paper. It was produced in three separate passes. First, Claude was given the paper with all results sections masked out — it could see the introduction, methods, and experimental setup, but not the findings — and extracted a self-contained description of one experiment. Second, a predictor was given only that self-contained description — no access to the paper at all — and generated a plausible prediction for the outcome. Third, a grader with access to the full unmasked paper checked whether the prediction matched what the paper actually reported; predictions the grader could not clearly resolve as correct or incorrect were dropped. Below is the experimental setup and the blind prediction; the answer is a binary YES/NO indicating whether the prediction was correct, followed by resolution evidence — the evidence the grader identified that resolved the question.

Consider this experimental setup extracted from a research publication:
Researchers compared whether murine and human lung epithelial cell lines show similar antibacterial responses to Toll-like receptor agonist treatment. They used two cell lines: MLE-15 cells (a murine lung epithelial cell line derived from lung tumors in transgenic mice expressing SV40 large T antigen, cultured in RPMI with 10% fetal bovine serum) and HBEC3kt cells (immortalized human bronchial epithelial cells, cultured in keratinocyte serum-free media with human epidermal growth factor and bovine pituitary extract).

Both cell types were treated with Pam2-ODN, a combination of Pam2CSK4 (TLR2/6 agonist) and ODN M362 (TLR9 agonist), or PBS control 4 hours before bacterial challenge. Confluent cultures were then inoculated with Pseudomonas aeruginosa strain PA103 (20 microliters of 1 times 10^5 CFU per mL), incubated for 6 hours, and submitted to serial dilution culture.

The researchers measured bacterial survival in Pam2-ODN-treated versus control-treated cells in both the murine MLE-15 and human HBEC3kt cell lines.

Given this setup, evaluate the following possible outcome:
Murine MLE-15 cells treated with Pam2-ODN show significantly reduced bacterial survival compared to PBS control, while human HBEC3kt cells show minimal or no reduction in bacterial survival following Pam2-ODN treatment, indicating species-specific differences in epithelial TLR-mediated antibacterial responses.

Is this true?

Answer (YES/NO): NO